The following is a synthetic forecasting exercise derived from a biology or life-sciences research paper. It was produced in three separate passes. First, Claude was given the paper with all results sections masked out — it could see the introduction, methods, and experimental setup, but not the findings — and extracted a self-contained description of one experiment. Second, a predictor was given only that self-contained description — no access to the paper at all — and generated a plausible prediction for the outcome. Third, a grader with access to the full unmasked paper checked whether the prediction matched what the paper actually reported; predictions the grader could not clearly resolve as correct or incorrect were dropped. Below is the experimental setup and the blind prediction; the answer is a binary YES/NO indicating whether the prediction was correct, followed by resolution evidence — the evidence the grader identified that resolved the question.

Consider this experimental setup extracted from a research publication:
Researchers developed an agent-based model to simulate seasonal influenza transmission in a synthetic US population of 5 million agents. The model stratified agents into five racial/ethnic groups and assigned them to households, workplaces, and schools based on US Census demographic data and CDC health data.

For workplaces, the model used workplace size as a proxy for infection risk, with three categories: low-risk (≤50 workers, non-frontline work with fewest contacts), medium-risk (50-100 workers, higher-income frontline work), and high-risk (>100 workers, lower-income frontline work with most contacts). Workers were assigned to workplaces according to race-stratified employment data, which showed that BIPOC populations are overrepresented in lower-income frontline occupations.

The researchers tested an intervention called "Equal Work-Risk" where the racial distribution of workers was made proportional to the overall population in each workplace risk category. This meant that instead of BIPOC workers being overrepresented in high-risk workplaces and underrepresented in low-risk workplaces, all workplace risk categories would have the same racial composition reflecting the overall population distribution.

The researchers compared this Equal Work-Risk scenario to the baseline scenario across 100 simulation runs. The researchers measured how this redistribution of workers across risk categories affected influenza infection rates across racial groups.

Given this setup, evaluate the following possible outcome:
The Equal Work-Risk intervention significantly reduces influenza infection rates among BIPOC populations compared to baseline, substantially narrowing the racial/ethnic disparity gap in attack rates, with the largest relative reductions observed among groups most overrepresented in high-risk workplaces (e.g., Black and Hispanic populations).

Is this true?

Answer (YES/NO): NO